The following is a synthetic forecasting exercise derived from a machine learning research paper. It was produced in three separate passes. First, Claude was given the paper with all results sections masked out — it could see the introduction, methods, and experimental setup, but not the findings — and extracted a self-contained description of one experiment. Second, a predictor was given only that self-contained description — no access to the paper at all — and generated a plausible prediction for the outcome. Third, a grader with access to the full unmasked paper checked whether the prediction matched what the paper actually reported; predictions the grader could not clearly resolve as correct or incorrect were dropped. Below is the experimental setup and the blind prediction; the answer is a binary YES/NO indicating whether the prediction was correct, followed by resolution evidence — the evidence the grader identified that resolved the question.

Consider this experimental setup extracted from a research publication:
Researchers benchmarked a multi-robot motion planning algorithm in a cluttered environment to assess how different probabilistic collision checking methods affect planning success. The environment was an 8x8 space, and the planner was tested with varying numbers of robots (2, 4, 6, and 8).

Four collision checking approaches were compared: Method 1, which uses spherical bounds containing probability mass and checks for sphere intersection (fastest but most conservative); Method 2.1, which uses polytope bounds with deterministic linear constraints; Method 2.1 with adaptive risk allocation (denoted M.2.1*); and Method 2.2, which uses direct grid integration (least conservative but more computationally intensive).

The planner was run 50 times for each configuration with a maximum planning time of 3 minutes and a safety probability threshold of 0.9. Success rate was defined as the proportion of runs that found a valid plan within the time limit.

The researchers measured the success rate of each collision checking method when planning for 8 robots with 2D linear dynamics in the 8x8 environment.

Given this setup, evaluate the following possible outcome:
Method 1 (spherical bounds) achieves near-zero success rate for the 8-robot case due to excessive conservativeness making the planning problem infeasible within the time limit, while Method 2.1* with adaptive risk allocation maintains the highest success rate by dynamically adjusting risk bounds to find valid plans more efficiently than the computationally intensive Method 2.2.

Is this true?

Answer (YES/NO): NO